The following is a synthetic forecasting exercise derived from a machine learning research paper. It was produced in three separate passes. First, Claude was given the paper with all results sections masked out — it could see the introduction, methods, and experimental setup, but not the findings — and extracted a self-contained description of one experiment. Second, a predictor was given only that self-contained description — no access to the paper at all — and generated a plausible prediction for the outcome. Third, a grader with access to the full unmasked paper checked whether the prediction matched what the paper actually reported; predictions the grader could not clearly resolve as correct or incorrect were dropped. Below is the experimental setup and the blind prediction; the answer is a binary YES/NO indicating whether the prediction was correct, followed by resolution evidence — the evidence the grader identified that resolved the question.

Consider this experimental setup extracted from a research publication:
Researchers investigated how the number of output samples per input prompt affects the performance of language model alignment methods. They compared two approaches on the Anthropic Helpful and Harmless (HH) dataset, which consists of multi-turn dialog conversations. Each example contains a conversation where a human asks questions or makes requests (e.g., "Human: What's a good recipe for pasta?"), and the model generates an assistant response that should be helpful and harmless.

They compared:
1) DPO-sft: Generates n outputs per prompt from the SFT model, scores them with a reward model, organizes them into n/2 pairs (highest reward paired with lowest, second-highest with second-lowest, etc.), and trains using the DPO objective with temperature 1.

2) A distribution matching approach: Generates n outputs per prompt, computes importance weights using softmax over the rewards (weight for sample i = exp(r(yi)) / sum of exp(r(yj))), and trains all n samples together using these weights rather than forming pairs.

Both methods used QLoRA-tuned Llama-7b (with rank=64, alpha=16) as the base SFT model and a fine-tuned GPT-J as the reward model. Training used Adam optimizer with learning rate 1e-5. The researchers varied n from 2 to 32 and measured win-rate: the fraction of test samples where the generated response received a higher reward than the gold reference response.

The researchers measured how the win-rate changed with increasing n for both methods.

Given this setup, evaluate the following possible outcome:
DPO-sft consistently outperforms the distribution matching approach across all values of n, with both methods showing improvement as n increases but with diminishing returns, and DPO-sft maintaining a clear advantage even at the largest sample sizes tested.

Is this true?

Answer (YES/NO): NO